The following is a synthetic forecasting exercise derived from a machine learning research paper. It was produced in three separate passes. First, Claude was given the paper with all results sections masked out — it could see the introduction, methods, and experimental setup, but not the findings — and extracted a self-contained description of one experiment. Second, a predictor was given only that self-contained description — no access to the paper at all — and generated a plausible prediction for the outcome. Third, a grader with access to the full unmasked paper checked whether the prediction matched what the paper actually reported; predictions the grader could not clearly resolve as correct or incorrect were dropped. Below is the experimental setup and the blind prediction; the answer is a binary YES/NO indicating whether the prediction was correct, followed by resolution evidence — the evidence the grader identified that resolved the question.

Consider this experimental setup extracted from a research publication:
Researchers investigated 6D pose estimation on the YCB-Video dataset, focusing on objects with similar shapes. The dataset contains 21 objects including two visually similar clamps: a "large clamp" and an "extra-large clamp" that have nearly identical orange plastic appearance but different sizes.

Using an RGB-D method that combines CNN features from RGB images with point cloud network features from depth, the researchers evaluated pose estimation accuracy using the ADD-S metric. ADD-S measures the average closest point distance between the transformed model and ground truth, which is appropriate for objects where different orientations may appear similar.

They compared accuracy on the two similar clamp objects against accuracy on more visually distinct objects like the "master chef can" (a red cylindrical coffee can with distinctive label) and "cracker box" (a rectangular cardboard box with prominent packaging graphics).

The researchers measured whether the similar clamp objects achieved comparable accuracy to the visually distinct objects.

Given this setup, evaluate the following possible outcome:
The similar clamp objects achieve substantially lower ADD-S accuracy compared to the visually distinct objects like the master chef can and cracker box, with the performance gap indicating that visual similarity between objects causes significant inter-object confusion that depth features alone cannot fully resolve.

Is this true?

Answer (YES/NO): NO